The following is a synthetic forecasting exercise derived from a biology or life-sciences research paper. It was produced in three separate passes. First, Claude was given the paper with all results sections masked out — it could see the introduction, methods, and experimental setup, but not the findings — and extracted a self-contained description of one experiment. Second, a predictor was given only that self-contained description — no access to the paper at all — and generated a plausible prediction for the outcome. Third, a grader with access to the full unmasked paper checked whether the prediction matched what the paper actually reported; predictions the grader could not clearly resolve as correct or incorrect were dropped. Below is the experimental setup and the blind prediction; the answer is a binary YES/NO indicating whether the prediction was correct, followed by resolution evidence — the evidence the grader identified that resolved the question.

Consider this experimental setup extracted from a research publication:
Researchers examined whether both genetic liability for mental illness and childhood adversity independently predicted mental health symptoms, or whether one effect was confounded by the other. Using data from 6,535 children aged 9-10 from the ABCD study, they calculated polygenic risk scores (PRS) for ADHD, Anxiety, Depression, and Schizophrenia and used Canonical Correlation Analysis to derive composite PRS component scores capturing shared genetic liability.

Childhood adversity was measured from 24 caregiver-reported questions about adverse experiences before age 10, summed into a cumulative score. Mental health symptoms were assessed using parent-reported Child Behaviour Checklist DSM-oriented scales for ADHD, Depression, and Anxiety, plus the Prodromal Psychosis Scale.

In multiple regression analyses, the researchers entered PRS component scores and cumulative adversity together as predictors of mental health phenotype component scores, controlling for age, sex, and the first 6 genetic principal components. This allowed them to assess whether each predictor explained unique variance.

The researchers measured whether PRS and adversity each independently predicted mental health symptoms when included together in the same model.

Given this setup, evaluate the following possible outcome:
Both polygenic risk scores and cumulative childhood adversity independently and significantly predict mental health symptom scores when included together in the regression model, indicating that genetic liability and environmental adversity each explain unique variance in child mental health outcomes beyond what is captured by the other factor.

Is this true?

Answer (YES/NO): YES